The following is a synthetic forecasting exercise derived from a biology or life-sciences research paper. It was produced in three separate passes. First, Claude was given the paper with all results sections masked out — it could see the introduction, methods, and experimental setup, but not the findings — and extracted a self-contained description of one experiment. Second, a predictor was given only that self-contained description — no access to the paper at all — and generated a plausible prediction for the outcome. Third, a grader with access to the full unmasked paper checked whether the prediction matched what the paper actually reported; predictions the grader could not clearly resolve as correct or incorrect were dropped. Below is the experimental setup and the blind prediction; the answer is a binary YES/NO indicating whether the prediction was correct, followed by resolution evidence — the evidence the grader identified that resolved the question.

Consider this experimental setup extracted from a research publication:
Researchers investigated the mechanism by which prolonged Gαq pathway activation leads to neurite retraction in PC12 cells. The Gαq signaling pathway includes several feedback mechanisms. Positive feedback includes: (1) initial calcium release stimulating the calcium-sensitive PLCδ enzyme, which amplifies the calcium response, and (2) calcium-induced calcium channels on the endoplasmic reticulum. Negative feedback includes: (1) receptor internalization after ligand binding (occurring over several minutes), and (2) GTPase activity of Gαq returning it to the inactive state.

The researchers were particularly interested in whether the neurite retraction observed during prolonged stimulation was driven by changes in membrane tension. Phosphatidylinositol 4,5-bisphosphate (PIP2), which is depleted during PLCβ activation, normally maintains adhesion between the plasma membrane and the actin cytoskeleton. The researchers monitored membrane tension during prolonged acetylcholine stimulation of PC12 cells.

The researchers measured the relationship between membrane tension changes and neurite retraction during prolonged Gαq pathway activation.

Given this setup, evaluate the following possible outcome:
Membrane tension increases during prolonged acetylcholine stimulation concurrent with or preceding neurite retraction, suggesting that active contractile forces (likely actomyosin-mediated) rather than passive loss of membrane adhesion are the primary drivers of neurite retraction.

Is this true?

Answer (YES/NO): NO